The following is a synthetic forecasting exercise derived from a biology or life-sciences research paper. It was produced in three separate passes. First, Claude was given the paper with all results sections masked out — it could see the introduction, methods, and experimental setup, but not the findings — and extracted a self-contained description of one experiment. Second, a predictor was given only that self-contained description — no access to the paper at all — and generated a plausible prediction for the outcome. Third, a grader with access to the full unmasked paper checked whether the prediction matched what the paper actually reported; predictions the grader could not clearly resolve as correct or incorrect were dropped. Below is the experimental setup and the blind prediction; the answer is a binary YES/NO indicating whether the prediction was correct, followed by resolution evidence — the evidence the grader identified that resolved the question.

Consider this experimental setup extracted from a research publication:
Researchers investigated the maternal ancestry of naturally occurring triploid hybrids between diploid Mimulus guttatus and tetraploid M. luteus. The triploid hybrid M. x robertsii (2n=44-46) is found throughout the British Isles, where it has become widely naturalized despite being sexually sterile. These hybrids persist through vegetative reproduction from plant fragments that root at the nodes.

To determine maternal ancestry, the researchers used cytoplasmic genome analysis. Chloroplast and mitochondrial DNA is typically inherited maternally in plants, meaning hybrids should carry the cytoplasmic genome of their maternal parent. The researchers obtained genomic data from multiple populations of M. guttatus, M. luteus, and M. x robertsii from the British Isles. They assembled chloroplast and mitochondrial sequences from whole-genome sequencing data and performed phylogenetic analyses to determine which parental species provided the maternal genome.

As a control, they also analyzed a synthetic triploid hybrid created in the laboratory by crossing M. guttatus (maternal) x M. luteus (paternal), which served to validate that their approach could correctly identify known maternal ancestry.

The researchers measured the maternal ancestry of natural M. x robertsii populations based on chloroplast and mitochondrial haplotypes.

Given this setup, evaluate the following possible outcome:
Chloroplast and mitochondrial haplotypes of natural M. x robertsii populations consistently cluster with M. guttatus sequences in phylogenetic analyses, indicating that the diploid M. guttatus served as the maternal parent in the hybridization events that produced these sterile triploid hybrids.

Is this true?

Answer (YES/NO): YES